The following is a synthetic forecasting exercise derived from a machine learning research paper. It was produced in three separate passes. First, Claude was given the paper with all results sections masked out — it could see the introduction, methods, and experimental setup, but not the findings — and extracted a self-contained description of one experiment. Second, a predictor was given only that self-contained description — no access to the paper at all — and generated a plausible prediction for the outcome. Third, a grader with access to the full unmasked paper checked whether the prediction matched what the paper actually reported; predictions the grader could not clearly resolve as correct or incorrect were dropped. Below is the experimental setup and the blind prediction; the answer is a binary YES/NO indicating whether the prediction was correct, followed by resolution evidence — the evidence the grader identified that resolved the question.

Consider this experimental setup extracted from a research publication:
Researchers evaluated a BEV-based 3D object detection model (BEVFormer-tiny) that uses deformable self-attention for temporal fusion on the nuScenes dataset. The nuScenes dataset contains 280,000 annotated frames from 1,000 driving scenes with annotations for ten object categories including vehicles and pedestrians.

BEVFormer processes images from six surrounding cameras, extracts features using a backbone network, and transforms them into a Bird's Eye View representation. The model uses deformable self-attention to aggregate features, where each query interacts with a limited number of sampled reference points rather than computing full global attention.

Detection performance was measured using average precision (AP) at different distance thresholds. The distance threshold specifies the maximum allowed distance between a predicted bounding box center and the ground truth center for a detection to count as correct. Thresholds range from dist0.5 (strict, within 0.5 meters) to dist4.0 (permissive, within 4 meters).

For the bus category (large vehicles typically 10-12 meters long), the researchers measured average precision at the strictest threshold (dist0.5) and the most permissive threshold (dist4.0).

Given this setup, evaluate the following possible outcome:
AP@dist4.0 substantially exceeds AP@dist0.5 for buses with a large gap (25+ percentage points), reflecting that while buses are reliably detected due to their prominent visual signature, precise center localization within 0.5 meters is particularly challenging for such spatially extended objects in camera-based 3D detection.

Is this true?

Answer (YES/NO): YES